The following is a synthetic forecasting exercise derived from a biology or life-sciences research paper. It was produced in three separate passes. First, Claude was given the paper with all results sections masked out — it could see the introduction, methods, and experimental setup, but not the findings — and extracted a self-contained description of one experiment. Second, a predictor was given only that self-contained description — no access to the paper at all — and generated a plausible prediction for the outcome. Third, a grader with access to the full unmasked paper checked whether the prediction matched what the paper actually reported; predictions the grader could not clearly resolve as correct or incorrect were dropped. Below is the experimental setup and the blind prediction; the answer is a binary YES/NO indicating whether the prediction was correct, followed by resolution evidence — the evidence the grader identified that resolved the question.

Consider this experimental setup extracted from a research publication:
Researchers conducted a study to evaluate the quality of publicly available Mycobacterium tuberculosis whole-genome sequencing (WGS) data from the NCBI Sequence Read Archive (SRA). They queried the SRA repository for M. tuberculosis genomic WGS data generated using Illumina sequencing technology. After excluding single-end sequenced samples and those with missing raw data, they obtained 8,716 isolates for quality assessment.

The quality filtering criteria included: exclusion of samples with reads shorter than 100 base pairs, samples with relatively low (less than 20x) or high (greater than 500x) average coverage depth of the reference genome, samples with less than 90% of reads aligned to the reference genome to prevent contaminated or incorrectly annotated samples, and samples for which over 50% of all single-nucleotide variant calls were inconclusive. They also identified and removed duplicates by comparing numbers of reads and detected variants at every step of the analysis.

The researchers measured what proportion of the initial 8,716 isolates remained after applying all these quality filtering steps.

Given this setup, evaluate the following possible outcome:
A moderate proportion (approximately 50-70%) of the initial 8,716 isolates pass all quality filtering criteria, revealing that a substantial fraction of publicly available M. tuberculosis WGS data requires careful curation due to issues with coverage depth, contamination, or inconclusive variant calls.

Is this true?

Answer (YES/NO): NO